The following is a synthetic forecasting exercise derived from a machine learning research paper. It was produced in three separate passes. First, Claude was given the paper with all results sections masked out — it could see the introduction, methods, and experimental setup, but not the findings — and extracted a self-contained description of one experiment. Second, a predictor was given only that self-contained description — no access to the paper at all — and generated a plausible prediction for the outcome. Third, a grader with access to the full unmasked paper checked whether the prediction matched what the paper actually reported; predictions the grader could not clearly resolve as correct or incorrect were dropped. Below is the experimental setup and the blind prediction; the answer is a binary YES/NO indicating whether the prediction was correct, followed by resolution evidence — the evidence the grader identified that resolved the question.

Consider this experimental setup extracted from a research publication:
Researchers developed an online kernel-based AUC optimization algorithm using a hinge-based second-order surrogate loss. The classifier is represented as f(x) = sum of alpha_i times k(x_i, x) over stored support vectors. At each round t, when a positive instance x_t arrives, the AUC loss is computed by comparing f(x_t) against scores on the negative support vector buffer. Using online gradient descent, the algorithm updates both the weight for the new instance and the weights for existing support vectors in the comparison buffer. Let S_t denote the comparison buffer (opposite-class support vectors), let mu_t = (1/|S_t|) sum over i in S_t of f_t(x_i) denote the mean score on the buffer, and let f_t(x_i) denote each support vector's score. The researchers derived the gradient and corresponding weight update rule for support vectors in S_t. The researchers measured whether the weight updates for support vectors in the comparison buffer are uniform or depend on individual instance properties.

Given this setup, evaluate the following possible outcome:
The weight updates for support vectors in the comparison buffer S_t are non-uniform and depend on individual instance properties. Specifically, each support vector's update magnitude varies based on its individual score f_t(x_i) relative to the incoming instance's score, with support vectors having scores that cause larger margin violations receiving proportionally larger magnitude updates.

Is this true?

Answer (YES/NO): NO